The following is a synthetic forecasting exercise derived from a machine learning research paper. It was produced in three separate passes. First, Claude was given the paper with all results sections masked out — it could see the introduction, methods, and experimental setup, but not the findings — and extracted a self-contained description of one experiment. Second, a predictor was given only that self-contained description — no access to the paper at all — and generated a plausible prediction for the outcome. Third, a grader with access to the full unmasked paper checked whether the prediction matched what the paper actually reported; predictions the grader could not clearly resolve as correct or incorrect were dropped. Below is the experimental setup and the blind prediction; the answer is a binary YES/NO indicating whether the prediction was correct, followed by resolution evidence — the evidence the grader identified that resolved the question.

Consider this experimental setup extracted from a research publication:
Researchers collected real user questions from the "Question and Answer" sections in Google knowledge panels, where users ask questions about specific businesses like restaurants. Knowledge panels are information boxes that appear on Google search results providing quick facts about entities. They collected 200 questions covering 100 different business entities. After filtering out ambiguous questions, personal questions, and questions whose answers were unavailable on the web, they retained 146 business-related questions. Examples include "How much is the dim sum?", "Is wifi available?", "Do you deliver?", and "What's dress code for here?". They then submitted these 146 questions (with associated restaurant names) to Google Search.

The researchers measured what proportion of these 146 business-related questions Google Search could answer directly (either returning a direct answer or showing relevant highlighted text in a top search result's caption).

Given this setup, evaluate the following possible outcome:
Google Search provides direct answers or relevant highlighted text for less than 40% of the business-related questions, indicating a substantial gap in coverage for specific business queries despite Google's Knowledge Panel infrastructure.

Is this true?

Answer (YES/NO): NO